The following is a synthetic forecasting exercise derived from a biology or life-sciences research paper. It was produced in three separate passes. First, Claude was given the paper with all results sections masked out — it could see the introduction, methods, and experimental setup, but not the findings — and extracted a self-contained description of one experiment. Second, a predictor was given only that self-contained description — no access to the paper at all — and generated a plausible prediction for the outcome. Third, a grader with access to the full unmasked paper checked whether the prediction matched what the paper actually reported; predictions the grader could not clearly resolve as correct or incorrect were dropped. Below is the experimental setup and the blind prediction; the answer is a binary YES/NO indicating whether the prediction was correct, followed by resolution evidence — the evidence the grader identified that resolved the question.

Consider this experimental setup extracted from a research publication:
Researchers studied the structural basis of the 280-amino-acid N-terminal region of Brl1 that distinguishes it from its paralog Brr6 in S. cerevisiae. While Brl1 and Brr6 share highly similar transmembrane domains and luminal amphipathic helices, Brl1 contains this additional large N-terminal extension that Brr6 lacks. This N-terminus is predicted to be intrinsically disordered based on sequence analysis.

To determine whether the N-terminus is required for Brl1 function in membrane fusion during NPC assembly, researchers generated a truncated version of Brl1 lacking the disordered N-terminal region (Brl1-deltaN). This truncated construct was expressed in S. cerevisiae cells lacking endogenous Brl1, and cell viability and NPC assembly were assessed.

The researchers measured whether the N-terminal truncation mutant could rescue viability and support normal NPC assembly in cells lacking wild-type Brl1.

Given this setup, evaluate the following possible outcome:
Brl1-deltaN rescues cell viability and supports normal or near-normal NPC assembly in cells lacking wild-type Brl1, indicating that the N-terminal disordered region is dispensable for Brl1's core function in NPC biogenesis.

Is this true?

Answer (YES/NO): NO